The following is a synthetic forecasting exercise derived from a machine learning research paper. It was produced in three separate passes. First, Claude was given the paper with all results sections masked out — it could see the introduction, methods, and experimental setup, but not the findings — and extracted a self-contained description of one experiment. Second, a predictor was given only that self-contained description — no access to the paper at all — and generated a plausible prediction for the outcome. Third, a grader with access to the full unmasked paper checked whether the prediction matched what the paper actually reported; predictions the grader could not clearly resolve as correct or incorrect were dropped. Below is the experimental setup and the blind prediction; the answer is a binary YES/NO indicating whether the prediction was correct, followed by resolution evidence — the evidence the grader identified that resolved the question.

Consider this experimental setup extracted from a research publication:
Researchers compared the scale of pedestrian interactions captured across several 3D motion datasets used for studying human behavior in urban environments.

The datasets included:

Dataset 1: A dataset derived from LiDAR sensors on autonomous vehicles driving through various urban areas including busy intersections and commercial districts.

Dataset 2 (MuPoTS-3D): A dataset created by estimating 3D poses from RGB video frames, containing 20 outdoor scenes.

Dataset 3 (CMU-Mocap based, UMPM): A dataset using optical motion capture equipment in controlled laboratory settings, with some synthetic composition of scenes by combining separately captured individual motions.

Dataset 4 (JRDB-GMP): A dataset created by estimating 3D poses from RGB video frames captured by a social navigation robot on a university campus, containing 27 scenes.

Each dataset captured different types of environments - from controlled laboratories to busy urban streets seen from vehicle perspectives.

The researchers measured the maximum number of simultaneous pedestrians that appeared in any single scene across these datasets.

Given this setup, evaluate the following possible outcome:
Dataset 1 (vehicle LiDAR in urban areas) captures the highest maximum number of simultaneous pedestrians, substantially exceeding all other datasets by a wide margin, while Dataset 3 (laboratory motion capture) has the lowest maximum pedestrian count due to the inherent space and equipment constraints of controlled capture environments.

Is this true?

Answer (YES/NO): YES